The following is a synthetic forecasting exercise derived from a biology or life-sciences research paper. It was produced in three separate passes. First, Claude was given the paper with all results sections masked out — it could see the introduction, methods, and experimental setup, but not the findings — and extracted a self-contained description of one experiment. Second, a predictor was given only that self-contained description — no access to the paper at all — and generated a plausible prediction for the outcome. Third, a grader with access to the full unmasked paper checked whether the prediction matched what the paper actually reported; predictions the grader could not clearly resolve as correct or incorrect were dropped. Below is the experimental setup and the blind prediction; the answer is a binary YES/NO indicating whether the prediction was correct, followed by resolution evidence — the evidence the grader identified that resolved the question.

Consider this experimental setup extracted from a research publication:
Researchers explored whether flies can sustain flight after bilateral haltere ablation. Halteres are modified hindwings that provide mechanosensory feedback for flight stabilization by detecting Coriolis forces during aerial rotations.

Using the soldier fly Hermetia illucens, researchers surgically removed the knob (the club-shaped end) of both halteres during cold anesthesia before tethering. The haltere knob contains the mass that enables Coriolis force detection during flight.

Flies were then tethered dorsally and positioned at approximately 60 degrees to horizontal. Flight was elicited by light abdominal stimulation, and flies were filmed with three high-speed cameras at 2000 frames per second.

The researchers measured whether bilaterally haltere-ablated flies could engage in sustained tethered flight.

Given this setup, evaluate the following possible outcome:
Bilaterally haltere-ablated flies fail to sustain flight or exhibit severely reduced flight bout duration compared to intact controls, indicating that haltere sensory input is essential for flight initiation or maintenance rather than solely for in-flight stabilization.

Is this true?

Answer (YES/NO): NO